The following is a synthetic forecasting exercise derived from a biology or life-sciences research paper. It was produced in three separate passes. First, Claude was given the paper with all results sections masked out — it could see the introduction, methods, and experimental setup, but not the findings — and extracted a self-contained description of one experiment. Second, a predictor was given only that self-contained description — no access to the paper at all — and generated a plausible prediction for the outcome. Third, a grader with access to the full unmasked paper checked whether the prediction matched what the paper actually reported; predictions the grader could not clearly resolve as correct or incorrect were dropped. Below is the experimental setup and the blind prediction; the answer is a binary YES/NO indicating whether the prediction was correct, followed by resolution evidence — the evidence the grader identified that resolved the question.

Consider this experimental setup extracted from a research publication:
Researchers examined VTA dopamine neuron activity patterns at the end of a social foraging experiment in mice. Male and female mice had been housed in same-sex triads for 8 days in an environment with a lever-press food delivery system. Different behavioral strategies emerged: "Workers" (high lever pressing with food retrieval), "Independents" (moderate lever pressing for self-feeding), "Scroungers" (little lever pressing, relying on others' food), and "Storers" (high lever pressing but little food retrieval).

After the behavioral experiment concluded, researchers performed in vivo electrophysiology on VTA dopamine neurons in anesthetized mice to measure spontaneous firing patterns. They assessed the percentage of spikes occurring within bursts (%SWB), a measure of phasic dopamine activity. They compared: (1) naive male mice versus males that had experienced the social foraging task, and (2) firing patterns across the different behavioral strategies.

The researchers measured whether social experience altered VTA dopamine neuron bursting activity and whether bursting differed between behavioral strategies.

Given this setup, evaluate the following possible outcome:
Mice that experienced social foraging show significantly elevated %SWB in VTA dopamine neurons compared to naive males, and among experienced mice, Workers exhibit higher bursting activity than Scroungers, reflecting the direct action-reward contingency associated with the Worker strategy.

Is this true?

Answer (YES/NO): YES